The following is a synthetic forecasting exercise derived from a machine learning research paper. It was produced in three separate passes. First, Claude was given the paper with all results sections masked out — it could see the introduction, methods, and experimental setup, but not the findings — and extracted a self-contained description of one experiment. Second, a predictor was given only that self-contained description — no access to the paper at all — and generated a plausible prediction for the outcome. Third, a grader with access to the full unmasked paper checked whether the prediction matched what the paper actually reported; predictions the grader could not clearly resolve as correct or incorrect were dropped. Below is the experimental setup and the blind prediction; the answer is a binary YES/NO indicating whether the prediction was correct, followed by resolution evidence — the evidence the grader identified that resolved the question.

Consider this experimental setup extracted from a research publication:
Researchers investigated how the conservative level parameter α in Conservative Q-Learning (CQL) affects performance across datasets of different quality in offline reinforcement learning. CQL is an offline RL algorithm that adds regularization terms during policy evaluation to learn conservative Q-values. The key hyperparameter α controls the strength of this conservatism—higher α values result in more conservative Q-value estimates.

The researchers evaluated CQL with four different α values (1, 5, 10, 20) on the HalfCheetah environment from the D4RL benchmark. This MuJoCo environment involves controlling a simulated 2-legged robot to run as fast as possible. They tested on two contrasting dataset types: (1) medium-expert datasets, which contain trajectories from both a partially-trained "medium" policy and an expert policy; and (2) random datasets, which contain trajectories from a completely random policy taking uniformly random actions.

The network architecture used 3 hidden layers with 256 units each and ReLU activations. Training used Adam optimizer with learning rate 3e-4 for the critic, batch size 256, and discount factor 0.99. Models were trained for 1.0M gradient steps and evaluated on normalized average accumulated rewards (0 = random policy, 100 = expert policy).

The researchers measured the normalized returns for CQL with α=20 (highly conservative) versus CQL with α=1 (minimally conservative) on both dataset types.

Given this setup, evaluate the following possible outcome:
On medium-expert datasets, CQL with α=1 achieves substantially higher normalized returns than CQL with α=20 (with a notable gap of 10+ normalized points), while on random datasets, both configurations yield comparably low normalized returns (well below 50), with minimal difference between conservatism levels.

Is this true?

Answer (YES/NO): NO